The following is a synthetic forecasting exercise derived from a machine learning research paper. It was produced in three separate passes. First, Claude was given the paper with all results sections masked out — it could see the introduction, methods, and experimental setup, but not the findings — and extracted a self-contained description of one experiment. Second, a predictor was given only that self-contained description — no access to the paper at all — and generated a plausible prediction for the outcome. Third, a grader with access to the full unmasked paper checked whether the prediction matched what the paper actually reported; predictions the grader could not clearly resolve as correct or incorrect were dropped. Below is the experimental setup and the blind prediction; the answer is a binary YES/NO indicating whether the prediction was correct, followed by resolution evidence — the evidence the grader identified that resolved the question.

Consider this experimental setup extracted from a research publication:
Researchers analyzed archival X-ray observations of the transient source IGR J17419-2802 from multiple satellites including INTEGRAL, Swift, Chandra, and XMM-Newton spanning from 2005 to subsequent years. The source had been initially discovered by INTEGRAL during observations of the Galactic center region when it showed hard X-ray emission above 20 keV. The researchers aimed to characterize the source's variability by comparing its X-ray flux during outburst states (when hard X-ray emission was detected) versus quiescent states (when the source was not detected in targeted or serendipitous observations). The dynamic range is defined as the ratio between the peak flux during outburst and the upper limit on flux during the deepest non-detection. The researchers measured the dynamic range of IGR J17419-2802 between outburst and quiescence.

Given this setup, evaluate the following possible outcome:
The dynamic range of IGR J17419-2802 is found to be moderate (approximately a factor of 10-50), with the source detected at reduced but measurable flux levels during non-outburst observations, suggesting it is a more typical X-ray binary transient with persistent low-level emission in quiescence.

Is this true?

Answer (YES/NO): NO